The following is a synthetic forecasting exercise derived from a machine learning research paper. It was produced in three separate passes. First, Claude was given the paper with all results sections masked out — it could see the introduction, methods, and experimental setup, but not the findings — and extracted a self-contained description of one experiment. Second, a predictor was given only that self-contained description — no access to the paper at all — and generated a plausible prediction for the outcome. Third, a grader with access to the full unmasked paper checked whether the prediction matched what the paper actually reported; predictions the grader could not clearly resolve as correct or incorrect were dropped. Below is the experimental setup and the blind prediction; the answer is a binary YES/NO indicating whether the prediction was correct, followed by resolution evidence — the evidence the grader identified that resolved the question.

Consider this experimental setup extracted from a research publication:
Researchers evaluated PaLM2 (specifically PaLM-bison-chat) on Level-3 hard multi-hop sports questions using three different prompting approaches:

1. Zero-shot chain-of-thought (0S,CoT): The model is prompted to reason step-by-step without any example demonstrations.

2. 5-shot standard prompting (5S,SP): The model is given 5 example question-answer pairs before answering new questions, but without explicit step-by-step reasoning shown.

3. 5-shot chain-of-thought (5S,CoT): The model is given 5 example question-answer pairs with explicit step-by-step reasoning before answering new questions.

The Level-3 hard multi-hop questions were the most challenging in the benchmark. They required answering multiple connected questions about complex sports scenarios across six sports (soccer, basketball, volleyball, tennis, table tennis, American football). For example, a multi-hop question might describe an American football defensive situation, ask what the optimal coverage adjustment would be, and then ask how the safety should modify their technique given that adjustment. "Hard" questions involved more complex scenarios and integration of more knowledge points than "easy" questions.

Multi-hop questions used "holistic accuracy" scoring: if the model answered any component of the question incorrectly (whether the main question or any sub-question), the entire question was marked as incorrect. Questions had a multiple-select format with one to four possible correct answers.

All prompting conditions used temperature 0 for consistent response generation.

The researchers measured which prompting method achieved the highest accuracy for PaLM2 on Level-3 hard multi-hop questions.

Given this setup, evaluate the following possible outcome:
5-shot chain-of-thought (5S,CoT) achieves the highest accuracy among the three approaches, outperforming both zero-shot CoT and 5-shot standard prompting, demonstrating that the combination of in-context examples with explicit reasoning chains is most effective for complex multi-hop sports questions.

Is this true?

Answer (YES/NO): NO